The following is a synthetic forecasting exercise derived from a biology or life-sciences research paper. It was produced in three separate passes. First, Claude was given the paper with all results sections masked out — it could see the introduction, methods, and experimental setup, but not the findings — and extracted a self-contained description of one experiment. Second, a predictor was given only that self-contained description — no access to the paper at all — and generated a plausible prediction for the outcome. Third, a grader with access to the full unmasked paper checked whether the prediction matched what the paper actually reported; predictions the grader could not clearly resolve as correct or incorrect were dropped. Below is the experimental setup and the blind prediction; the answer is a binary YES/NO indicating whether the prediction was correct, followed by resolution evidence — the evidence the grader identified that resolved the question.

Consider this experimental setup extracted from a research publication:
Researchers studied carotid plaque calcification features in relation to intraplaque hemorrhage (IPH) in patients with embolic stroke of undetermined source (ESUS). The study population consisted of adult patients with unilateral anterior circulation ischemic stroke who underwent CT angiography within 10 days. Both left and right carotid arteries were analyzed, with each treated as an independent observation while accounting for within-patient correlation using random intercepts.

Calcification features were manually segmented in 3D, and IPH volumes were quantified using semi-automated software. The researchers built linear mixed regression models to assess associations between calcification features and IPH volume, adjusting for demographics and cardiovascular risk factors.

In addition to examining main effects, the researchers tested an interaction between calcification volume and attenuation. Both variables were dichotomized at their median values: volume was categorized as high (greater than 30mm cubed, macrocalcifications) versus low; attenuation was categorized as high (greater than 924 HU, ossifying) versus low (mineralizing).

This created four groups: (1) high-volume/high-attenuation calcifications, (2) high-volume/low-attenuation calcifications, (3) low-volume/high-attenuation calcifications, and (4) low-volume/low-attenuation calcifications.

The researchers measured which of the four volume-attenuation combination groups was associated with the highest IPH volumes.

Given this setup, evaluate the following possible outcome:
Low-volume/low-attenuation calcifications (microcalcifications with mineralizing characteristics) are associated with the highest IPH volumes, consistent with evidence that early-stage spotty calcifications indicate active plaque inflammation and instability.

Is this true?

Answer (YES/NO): YES